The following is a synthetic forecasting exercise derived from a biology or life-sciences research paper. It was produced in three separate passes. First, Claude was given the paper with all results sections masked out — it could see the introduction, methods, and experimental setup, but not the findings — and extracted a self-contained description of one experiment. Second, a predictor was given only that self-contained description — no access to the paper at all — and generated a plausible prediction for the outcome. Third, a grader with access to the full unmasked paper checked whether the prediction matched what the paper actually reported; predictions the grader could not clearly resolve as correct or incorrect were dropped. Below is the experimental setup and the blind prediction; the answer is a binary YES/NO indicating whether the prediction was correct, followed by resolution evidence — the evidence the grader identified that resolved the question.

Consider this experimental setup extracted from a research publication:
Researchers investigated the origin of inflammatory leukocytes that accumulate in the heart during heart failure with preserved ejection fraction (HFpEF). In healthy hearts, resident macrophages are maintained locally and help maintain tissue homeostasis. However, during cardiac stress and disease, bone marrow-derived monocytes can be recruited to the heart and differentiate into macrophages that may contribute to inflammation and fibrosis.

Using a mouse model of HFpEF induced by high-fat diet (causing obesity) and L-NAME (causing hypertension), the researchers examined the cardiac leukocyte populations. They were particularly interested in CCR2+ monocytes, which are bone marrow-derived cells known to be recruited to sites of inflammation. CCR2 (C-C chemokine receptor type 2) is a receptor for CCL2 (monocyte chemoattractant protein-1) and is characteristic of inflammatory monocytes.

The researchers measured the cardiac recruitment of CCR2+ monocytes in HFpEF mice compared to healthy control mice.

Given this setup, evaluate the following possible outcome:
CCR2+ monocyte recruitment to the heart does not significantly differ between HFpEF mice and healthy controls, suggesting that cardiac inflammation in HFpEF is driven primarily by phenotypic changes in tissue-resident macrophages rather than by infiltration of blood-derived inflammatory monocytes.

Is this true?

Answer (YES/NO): NO